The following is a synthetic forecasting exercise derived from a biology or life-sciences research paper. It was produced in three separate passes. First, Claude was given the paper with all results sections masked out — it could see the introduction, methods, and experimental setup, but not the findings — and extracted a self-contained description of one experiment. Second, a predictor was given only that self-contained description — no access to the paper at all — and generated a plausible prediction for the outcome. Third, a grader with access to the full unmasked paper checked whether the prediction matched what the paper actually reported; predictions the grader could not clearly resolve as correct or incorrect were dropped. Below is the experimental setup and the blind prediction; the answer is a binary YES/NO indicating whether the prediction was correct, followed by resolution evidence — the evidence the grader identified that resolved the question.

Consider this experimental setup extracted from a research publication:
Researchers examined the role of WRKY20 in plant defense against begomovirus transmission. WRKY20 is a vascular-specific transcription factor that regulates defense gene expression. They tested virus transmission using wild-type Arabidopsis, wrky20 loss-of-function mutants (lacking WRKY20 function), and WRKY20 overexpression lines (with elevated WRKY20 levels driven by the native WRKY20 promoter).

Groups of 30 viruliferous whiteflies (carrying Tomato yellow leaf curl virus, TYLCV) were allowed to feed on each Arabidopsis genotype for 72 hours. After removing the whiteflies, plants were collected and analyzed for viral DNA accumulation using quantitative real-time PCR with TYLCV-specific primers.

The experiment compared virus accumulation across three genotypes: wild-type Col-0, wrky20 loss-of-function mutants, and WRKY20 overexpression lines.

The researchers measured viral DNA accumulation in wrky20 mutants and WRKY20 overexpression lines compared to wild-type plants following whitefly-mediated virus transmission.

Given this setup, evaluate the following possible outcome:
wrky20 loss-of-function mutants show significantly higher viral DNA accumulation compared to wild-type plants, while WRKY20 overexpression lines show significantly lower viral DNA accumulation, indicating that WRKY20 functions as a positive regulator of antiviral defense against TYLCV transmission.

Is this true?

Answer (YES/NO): YES